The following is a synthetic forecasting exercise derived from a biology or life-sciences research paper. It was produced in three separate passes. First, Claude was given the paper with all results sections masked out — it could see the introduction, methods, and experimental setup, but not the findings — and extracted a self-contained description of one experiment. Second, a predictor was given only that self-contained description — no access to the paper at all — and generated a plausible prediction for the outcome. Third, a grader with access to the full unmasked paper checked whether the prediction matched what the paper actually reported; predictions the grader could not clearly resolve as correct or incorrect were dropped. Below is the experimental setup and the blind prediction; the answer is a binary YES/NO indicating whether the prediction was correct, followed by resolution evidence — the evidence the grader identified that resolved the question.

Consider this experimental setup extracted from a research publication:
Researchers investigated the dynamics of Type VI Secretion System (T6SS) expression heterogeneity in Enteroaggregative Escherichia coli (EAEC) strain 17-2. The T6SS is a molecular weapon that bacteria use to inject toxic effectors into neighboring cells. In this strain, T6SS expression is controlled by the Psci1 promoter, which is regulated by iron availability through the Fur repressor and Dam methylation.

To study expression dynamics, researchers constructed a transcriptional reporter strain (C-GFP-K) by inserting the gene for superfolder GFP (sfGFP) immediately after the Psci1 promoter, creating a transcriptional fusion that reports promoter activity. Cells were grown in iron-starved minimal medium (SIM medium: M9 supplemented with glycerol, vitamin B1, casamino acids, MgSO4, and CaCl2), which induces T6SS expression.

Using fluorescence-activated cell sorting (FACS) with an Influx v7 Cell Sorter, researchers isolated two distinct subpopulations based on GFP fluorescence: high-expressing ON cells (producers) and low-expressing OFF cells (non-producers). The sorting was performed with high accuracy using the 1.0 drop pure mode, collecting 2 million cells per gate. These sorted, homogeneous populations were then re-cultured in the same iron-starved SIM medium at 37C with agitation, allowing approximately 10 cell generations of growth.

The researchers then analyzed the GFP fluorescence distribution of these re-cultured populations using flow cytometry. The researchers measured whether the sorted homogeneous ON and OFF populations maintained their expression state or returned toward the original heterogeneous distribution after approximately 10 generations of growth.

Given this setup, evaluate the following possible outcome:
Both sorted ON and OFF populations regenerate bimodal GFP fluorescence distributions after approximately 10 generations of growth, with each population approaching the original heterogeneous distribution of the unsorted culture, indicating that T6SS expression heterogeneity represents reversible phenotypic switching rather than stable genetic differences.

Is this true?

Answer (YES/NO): YES